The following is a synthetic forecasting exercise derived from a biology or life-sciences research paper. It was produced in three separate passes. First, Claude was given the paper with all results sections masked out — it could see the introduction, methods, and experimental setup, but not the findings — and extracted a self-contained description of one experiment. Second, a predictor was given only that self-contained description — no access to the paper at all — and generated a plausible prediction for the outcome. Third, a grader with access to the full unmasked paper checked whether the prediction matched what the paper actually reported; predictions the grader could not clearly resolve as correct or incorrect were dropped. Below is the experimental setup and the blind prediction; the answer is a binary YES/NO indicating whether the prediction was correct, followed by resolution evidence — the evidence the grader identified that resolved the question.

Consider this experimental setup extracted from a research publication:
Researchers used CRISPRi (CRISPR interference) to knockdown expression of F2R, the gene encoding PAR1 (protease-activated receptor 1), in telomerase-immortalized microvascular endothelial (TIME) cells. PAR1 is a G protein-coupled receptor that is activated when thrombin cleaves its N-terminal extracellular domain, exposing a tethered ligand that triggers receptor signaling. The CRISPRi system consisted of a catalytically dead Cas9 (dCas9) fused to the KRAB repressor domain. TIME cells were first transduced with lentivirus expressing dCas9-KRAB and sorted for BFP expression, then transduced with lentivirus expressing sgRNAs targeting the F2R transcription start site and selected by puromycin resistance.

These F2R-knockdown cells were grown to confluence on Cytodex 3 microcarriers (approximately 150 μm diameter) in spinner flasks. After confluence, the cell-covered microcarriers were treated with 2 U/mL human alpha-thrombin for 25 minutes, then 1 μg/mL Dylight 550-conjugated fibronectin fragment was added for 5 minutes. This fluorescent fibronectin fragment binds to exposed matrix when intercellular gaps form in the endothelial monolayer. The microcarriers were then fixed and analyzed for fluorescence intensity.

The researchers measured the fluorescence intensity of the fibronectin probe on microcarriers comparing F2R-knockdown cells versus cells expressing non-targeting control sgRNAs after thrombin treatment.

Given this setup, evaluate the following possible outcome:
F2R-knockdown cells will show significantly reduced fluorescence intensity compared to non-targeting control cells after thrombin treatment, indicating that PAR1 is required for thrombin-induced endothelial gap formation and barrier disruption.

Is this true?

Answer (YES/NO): YES